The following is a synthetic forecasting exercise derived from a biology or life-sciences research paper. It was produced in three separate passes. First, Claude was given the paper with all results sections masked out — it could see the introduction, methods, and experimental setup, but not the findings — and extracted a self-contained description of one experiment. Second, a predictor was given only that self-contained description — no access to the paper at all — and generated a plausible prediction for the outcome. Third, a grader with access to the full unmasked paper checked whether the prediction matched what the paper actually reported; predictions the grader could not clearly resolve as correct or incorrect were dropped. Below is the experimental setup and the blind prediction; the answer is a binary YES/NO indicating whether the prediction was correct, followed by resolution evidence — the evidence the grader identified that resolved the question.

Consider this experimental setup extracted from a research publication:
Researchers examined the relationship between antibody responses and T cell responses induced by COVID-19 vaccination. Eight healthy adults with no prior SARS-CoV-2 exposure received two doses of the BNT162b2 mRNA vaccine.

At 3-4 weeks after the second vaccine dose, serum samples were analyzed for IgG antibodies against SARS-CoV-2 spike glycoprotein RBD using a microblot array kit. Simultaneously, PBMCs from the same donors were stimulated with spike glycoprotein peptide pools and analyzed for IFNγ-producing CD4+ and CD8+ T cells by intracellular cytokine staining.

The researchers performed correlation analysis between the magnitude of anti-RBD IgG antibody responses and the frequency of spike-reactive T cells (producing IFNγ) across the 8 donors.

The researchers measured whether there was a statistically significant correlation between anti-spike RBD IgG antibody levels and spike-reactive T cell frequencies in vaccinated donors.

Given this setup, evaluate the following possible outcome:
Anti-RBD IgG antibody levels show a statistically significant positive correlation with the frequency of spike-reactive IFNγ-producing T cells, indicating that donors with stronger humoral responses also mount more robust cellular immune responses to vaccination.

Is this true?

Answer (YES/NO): YES